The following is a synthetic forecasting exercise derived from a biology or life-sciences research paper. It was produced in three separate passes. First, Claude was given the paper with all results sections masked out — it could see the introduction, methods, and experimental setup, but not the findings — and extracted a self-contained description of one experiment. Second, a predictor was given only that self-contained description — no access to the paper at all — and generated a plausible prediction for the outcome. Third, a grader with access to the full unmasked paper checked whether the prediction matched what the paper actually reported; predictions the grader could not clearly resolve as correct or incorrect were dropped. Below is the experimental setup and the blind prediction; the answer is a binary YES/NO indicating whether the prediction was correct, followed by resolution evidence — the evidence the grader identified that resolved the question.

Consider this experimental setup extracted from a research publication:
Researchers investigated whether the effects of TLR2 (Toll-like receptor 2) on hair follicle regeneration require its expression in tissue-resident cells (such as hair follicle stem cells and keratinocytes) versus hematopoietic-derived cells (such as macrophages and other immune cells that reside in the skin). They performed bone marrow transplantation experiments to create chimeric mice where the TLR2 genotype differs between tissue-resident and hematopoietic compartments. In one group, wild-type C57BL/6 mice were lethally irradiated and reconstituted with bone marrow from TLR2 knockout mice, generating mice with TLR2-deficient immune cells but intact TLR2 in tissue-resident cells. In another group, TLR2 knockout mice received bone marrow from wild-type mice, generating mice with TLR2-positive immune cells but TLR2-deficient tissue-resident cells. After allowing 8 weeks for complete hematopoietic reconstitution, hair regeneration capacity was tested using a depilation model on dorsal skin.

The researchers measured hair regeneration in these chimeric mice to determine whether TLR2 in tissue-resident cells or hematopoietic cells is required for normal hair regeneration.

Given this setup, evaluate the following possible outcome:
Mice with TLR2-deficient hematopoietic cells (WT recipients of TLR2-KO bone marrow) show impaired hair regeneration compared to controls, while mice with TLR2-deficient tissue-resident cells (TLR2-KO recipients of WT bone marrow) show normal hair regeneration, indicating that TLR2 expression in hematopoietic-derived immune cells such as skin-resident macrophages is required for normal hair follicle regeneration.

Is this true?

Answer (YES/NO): NO